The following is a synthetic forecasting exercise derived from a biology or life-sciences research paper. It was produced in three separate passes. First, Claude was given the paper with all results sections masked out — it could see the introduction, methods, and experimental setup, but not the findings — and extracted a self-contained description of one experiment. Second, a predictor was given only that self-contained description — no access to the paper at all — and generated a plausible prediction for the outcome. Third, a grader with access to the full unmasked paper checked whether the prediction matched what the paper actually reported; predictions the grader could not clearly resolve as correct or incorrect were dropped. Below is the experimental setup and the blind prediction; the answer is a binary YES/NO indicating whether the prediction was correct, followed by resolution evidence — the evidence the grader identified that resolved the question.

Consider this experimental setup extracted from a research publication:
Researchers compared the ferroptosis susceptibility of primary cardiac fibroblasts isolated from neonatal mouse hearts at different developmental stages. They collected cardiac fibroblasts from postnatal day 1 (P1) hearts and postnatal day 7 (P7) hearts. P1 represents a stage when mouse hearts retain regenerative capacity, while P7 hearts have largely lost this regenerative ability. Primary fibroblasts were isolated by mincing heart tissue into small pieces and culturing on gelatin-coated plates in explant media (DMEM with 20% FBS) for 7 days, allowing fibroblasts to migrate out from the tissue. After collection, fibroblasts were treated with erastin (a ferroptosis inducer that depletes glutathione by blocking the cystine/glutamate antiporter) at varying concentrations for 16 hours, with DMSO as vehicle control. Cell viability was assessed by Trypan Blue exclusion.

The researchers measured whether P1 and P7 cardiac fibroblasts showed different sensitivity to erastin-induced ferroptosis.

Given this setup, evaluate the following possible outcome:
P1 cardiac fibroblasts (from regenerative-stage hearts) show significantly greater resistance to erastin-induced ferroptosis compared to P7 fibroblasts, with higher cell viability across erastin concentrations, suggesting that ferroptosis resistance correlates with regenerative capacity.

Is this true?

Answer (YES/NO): YES